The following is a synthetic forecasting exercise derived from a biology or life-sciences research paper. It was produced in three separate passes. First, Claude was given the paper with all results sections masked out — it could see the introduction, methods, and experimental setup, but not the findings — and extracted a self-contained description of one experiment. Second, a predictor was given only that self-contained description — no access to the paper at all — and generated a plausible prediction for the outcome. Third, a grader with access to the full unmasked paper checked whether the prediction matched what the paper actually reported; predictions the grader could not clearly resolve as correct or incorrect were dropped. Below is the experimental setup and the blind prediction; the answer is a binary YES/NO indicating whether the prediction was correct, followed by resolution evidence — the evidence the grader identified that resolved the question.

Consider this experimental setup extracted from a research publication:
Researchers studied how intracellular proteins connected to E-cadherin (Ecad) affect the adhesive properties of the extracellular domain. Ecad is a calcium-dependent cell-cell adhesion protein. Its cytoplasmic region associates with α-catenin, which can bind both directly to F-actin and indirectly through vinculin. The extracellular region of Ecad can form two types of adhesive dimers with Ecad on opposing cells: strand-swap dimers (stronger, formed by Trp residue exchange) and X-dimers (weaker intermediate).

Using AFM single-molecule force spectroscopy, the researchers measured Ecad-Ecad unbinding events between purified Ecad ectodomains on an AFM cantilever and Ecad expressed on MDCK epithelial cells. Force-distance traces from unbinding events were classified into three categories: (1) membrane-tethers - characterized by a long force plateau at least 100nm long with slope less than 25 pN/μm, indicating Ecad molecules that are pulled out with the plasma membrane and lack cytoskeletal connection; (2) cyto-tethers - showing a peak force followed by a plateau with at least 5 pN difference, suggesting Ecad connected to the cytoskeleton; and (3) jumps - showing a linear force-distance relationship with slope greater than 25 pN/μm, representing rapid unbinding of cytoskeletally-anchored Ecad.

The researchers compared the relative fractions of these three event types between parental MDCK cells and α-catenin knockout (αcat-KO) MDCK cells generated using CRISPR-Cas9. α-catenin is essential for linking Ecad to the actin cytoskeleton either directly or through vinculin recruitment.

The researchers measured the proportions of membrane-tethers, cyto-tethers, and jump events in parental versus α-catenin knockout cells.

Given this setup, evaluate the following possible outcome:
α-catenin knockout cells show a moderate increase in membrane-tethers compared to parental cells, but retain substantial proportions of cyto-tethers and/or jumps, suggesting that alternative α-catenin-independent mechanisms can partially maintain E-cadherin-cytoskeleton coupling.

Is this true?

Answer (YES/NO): NO